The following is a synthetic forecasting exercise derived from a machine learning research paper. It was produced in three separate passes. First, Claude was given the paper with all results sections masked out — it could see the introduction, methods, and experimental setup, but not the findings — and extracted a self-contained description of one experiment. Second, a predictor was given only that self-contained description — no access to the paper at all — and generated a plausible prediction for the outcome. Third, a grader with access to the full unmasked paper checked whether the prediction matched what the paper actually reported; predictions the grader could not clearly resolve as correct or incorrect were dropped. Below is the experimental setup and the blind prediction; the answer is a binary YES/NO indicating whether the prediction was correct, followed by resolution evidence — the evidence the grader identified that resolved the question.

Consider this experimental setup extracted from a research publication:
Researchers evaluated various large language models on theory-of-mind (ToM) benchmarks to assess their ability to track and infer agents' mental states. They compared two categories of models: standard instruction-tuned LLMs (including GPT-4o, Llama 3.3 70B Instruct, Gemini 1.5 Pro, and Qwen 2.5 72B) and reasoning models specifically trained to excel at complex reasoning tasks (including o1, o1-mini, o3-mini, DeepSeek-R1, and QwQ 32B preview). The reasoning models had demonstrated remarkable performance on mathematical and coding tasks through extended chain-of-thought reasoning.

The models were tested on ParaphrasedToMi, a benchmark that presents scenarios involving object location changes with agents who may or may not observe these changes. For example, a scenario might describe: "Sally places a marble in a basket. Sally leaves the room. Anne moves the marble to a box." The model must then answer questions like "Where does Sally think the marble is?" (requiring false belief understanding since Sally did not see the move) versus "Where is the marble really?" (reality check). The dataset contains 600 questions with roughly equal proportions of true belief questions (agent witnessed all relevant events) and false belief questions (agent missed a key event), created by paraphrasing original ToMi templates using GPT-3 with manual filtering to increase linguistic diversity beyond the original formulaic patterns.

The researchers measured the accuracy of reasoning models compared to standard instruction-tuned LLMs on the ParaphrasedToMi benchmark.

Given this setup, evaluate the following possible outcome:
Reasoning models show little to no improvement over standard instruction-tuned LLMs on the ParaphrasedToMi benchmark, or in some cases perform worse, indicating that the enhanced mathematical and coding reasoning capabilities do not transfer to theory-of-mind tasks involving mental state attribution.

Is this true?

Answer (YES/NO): YES